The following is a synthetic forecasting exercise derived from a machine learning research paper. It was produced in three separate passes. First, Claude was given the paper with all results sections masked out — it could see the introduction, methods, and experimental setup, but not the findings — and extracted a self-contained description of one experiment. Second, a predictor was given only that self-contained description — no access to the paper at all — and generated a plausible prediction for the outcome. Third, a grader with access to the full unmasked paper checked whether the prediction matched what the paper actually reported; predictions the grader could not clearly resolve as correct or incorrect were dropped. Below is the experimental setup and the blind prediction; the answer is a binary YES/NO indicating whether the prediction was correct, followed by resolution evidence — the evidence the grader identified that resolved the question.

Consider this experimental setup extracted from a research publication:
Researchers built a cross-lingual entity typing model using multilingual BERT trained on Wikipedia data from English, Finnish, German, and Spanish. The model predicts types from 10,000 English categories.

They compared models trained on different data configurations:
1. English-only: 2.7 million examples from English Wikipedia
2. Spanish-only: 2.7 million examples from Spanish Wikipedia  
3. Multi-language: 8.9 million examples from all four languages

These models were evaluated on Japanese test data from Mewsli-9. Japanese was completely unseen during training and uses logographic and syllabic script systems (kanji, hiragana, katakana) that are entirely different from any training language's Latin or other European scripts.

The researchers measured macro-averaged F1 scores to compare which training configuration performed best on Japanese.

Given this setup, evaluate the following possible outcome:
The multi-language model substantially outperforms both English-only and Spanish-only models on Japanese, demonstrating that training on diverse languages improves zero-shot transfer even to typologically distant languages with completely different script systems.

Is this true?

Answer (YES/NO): NO